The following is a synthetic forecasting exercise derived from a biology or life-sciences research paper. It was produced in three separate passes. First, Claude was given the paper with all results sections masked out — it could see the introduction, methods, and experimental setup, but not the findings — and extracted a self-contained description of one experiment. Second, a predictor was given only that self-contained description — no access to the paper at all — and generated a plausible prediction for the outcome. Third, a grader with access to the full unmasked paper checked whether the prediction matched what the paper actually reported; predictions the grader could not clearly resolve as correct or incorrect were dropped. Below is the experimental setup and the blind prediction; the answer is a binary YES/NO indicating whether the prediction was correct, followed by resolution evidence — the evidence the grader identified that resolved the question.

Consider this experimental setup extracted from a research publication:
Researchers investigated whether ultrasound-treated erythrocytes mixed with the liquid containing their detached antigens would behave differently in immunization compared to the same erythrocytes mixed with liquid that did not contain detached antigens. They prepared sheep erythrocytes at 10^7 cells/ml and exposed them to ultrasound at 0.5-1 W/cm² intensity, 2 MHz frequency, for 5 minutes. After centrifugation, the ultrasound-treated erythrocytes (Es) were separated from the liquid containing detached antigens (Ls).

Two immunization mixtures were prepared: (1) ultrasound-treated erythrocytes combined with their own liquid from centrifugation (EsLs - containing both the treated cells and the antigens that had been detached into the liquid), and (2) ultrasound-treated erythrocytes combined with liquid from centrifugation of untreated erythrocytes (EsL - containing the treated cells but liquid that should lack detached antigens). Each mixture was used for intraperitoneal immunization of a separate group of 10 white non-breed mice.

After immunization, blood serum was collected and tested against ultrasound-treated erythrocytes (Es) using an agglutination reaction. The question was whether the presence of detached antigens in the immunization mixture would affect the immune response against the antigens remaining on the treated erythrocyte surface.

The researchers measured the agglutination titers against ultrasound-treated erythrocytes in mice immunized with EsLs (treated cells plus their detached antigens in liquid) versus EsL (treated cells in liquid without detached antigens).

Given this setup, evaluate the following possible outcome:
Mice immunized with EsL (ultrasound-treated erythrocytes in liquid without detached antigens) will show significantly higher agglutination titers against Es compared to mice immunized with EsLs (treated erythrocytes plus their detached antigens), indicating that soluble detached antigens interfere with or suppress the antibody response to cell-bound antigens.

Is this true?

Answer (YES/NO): YES